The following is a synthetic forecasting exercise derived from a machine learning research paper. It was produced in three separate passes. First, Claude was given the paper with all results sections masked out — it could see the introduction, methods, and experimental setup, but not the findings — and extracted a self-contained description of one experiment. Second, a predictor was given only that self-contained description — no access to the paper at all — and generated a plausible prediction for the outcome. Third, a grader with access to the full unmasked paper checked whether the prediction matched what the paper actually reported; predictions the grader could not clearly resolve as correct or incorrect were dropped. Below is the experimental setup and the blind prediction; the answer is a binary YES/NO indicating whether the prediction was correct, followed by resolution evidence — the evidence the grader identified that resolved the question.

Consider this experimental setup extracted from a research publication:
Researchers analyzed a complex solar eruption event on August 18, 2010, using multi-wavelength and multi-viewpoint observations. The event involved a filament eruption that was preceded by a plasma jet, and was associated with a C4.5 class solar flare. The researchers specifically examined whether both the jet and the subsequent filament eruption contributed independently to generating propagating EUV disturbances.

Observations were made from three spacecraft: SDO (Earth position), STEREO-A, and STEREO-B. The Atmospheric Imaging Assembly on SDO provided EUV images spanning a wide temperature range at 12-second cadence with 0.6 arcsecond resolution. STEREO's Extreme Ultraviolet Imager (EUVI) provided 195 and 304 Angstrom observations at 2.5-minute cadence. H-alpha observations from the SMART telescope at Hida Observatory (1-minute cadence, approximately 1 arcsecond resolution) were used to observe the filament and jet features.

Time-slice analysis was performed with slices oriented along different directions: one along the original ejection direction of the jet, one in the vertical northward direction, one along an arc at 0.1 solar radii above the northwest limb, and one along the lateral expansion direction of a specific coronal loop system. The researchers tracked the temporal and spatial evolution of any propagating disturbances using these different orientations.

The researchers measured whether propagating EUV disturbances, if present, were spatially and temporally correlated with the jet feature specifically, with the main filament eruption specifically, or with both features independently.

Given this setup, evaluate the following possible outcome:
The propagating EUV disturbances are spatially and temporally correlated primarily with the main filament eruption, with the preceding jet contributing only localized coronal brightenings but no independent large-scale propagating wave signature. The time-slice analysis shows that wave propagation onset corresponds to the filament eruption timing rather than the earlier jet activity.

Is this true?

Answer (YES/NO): NO